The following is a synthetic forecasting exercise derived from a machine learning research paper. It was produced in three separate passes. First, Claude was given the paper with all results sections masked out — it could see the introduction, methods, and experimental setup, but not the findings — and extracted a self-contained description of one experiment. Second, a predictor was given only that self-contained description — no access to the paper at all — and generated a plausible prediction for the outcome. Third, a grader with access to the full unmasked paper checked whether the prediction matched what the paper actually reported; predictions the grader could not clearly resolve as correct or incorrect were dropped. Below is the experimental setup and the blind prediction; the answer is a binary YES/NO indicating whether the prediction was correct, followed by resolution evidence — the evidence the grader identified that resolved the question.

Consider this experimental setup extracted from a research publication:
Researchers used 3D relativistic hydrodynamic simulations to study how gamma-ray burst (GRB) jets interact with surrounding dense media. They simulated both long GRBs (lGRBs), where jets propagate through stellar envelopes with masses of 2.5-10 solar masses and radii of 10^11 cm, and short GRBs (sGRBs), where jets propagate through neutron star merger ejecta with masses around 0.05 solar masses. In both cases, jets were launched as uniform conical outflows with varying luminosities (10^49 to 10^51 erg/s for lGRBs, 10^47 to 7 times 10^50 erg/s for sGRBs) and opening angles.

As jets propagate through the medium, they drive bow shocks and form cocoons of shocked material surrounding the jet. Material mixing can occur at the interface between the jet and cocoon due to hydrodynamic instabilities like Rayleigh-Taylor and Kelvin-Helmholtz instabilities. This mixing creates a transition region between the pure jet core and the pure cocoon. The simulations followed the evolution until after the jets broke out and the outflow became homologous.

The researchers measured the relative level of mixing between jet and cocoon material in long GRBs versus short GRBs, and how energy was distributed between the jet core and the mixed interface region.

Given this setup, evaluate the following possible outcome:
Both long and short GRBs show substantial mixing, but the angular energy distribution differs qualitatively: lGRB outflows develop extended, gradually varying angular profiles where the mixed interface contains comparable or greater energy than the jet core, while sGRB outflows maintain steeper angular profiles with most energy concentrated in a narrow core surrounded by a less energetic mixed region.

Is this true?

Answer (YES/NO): NO